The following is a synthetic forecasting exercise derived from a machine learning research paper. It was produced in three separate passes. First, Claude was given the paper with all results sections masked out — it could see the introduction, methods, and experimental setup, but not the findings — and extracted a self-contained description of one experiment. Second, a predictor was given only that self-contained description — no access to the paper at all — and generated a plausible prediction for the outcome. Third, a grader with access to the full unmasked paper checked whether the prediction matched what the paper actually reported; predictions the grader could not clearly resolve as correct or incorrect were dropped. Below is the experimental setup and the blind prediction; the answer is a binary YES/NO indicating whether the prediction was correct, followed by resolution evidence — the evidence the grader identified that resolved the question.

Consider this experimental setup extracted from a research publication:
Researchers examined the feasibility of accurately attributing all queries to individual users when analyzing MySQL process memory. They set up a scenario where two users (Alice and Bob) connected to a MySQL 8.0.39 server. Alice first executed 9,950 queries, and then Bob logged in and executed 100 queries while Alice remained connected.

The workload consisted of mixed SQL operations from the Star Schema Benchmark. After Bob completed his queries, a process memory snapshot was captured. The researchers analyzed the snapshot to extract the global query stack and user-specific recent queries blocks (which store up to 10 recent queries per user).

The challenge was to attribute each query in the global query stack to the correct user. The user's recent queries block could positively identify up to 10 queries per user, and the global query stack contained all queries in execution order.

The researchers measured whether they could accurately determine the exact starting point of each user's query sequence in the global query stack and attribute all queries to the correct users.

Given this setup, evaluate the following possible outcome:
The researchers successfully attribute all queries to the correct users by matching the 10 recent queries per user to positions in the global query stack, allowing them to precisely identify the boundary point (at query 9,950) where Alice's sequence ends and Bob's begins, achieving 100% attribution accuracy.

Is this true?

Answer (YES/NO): NO